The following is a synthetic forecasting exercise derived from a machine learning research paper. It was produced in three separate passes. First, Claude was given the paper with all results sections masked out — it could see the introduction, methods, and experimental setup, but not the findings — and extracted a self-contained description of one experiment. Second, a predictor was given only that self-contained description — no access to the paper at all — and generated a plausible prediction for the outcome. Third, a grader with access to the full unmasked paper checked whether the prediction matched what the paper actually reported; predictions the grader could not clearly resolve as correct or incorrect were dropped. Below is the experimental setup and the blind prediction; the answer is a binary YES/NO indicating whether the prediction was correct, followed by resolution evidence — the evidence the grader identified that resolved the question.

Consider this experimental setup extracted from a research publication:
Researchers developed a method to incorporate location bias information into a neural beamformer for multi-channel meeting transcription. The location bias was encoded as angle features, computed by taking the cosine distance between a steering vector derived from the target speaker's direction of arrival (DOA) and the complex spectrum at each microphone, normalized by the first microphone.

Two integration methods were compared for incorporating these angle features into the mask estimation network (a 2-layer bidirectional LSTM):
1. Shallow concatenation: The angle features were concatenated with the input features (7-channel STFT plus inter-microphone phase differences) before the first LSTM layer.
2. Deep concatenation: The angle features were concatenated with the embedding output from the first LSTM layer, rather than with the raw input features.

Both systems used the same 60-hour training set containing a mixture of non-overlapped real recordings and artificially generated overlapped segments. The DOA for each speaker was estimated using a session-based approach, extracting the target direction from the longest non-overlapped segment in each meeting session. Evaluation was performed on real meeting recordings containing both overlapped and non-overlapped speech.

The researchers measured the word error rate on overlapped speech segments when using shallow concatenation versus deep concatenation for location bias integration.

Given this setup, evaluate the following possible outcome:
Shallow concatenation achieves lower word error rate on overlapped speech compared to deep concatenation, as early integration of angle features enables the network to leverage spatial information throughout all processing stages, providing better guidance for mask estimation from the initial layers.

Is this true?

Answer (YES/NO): NO